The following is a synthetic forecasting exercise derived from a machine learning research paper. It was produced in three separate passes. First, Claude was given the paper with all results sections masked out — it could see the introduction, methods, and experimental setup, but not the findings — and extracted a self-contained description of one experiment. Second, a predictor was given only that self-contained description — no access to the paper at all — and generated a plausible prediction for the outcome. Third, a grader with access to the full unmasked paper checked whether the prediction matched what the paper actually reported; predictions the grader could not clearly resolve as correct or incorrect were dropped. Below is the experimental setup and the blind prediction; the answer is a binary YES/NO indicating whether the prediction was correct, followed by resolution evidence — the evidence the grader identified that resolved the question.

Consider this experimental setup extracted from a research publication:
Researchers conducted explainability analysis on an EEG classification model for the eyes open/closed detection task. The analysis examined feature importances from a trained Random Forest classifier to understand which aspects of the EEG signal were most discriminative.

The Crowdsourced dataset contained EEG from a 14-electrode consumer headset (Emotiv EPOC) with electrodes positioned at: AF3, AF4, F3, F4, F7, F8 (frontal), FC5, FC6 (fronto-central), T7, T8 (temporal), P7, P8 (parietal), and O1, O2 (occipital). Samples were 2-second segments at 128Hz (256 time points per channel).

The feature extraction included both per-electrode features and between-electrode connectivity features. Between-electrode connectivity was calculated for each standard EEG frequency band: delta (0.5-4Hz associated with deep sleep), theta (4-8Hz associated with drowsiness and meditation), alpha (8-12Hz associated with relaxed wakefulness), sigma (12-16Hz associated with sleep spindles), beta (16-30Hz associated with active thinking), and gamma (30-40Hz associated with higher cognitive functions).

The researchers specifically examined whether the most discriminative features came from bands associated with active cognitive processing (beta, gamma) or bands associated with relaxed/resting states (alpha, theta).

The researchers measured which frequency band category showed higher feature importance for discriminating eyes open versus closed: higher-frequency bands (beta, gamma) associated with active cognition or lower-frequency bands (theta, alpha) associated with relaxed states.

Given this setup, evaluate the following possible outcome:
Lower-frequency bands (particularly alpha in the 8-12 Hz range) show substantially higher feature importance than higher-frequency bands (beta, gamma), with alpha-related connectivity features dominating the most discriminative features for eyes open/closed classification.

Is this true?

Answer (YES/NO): NO